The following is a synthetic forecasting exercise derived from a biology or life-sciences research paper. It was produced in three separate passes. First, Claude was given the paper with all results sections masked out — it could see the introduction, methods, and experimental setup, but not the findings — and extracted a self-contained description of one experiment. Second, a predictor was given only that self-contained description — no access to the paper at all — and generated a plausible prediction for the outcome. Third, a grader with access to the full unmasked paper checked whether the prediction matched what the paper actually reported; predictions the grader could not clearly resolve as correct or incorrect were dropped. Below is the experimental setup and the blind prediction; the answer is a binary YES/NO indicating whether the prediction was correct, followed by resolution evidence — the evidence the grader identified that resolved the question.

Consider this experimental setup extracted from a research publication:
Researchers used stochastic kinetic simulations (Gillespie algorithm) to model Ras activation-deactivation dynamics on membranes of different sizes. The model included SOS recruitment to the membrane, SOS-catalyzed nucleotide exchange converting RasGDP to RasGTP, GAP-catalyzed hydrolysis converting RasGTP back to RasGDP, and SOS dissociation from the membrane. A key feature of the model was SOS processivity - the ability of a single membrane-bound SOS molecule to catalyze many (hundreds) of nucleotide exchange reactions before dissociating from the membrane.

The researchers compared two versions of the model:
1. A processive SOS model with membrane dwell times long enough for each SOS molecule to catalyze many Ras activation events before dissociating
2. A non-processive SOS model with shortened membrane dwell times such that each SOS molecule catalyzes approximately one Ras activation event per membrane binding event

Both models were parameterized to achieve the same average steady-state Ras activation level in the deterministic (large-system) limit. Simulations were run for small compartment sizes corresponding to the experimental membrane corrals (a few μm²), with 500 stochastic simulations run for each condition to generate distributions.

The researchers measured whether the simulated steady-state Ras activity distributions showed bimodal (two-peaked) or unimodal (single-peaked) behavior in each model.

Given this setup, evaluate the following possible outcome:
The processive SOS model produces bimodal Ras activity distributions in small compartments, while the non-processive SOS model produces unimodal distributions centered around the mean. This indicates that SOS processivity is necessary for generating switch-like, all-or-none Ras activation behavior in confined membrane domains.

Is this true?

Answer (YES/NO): YES